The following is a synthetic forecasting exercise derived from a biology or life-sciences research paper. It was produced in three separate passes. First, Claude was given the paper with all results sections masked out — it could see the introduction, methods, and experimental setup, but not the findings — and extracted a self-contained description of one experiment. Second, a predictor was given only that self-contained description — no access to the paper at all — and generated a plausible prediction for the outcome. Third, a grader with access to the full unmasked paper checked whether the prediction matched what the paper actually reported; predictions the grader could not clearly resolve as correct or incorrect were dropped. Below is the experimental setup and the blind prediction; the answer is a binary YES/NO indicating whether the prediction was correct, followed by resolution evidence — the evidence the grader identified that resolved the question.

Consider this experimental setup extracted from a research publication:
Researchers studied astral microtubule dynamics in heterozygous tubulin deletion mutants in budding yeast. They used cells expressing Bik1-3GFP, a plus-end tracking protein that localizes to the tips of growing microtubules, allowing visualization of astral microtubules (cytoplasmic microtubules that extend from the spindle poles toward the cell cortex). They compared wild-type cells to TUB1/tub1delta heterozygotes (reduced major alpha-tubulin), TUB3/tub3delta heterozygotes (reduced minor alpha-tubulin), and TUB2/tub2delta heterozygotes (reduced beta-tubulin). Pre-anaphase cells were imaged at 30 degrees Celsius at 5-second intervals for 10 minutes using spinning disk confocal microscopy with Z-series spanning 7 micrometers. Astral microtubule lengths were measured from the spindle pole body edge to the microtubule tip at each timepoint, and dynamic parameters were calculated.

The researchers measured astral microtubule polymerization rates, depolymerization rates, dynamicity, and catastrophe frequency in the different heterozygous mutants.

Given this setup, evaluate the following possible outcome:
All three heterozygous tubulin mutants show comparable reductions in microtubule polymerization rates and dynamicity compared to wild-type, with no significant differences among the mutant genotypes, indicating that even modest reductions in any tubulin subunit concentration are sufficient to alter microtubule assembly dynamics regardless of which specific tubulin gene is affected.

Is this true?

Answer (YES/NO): NO